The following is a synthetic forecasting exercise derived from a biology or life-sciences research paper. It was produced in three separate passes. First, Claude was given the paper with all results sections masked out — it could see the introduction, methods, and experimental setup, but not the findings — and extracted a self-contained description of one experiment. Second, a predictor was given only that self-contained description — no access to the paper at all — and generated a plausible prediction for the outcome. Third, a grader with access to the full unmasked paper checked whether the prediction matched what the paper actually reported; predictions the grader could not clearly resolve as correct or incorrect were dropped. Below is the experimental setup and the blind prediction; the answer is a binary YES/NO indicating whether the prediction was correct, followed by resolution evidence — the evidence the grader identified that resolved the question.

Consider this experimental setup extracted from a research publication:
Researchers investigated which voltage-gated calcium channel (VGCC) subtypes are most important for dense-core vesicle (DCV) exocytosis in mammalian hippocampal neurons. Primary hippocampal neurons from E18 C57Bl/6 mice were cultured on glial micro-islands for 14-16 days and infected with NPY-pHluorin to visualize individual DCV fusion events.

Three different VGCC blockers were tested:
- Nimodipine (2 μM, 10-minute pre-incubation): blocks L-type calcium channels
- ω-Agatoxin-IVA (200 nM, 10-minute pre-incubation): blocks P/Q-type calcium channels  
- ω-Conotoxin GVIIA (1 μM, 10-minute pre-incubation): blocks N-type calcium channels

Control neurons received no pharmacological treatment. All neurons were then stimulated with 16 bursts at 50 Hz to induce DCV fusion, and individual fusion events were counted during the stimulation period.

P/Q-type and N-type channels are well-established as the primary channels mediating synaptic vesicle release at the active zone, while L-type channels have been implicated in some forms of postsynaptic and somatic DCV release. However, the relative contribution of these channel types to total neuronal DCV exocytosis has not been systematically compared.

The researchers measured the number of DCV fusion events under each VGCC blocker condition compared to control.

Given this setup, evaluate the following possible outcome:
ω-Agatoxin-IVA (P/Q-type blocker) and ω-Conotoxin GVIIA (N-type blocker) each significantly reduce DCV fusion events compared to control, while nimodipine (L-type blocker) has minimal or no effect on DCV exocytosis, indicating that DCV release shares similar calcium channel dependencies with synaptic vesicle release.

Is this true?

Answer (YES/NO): NO